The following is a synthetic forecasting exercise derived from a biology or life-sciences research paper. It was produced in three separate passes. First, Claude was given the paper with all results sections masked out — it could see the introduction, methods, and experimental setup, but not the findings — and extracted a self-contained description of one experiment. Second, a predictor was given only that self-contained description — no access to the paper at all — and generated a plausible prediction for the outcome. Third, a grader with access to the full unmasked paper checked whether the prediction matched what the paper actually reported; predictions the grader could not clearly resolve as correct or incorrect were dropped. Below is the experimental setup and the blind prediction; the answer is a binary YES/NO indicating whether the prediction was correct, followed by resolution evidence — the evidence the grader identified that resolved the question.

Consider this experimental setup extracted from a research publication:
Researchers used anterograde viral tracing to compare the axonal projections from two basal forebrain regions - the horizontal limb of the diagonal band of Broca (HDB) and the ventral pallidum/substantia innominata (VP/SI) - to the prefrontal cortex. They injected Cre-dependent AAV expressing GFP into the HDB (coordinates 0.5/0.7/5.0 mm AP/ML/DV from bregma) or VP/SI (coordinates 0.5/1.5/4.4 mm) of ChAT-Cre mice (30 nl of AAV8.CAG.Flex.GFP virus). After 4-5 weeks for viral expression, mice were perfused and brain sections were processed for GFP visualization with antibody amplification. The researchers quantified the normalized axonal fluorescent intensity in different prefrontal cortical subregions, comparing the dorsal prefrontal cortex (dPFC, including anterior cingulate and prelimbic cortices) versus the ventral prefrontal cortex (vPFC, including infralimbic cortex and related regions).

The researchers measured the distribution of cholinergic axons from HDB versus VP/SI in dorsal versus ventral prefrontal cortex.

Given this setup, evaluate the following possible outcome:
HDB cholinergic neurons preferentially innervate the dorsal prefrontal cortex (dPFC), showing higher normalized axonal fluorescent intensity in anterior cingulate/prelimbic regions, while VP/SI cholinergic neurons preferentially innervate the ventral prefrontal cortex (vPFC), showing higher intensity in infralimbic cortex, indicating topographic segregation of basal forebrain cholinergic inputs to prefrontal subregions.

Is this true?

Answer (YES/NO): NO